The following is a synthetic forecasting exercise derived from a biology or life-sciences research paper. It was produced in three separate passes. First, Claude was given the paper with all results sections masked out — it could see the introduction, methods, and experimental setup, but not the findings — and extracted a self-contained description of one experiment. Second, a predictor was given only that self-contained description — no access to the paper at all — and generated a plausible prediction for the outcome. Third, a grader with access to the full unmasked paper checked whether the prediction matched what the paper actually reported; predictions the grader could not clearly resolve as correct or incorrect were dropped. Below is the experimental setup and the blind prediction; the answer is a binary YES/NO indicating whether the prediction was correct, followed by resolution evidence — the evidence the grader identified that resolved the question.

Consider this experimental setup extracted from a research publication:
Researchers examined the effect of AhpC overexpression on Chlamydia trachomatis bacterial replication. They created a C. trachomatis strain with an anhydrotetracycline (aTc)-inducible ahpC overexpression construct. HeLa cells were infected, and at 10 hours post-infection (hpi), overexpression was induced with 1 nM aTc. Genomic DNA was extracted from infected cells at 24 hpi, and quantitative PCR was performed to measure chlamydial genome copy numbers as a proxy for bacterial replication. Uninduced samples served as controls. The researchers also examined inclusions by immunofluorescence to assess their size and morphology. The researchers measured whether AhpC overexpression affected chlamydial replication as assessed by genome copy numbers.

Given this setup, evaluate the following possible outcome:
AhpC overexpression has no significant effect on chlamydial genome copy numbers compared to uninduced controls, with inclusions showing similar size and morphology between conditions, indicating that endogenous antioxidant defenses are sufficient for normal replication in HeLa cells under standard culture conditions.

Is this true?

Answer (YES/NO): NO